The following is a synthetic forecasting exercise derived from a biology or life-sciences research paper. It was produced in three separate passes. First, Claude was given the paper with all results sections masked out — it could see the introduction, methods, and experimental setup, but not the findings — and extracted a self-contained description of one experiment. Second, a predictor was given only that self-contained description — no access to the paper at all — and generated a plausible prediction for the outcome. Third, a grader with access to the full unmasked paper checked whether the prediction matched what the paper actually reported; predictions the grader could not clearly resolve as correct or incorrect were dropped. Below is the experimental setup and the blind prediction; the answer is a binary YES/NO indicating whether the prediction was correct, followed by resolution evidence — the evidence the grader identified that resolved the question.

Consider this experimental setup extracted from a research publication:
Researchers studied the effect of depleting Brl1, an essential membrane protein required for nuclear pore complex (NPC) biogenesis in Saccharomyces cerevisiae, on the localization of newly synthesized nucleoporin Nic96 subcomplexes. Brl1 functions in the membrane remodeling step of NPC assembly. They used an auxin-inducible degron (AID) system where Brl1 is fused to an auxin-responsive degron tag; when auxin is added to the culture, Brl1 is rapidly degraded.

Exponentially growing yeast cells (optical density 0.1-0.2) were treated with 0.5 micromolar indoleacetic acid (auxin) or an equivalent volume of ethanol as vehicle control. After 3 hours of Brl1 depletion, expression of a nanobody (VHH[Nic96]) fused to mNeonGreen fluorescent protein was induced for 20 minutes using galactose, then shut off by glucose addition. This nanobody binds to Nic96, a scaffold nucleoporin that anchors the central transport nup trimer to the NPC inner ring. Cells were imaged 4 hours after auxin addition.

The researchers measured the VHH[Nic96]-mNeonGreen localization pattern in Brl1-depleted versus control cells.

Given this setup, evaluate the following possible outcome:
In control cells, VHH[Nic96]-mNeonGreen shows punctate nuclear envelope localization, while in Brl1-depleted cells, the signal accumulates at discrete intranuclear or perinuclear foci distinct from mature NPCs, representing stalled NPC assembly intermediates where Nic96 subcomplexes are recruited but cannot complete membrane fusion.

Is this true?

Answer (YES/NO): NO